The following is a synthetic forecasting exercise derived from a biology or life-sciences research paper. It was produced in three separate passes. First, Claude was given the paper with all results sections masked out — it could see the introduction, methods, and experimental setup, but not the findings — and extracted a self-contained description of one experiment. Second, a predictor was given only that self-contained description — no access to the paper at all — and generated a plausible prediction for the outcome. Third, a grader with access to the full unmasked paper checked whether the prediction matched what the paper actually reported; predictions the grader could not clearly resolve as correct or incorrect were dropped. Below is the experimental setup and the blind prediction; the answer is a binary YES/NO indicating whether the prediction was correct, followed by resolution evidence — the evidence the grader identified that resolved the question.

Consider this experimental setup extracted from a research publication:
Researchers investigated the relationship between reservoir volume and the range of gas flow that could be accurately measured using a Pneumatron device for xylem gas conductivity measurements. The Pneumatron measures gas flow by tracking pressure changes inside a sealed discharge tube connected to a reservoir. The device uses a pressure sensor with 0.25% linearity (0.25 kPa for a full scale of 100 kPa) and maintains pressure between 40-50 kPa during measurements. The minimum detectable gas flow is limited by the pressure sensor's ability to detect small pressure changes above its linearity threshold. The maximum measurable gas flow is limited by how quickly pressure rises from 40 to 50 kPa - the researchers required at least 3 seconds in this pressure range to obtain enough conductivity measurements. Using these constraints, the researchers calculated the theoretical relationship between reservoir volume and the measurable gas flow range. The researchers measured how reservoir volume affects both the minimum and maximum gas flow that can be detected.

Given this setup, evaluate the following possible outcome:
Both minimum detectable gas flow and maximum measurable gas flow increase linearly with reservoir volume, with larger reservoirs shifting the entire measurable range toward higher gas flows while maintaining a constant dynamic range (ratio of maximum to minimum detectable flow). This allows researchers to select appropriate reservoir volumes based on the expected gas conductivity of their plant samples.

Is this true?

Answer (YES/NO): YES